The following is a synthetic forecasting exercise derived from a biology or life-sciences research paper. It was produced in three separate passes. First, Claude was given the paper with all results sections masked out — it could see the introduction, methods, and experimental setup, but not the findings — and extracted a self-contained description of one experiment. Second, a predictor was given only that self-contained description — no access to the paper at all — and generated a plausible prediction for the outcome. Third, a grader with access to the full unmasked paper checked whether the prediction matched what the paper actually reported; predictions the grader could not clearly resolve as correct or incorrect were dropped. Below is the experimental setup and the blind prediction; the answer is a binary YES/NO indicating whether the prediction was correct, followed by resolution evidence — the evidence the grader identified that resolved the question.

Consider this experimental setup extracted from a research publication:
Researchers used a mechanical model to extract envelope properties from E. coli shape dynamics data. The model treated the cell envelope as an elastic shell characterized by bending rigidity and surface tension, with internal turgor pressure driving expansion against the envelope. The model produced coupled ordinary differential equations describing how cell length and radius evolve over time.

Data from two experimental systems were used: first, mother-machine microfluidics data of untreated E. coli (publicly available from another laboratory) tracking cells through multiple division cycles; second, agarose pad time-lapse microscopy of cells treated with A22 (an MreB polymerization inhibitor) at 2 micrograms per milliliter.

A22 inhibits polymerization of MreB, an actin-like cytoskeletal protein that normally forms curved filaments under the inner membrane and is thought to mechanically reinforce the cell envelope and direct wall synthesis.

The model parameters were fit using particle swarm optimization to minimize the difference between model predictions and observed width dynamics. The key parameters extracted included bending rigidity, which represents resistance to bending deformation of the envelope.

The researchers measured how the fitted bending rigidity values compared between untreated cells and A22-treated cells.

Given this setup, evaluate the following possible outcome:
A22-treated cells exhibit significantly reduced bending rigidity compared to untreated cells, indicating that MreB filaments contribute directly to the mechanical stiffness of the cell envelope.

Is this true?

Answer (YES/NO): YES